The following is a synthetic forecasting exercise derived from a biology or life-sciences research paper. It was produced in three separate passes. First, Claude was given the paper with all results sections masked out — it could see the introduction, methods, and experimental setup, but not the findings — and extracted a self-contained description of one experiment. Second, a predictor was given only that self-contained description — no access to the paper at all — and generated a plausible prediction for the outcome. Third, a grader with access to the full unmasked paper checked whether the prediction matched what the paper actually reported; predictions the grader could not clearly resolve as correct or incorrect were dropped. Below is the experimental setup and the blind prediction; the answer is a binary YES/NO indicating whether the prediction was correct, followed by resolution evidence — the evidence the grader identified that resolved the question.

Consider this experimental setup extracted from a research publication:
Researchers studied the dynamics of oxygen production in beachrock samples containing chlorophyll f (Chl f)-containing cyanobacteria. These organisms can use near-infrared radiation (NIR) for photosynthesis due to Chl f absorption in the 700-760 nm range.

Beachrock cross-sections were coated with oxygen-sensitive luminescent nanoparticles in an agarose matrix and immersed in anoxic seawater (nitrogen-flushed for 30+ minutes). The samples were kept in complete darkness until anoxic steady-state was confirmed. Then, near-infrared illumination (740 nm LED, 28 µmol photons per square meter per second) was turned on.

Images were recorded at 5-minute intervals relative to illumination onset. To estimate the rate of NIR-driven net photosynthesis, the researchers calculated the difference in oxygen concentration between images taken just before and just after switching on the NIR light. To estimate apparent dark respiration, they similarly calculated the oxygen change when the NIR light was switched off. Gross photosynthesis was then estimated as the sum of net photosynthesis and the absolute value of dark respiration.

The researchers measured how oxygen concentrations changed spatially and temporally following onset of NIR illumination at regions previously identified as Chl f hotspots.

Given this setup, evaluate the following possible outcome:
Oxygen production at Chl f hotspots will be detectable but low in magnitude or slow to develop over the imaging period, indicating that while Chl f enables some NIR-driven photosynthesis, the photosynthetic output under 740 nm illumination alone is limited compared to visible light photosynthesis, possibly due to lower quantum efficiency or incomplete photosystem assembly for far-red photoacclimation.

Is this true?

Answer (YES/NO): NO